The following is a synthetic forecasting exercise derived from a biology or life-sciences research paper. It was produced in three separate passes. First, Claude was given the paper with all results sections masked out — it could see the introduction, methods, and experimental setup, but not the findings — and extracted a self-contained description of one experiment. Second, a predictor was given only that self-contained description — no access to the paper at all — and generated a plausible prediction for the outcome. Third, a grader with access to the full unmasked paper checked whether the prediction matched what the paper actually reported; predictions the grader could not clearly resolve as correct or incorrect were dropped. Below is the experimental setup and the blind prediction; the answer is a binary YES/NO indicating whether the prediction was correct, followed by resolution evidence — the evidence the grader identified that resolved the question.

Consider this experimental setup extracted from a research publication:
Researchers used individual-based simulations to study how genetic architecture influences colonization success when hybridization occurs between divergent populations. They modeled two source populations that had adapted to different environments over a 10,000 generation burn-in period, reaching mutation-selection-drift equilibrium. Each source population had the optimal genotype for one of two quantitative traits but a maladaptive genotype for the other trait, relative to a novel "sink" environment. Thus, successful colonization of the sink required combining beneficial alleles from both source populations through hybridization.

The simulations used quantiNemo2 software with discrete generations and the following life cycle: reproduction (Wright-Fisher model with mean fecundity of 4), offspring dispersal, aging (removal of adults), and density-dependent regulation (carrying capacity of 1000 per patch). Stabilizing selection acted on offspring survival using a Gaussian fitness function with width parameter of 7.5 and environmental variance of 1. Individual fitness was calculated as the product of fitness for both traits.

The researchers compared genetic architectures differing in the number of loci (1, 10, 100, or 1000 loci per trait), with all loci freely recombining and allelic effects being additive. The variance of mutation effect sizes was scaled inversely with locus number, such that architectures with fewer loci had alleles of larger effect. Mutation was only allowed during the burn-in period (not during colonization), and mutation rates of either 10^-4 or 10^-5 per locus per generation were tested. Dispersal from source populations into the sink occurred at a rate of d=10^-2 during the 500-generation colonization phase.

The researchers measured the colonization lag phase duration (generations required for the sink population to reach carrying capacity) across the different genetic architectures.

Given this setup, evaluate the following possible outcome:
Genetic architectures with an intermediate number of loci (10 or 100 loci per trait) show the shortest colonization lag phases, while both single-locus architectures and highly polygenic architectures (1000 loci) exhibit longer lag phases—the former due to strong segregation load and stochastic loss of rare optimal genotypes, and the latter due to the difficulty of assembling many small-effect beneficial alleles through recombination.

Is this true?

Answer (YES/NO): NO